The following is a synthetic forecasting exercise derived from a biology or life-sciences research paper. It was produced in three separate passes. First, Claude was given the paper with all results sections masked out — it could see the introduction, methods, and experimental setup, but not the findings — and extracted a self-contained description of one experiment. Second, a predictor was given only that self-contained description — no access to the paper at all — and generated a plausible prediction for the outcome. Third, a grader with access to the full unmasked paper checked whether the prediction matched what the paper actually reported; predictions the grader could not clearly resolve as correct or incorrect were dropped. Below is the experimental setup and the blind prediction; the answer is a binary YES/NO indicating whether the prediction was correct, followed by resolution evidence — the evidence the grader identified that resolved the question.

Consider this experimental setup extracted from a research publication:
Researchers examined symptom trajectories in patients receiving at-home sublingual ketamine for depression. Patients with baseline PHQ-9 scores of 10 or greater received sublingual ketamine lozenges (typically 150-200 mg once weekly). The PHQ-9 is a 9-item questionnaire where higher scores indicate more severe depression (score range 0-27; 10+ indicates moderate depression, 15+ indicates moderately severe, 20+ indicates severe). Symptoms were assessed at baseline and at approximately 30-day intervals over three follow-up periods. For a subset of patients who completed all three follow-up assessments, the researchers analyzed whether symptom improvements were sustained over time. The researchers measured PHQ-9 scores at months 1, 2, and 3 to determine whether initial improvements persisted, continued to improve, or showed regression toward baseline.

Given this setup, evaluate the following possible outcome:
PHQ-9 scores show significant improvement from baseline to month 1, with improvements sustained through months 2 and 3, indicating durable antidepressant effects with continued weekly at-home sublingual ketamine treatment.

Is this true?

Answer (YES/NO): YES